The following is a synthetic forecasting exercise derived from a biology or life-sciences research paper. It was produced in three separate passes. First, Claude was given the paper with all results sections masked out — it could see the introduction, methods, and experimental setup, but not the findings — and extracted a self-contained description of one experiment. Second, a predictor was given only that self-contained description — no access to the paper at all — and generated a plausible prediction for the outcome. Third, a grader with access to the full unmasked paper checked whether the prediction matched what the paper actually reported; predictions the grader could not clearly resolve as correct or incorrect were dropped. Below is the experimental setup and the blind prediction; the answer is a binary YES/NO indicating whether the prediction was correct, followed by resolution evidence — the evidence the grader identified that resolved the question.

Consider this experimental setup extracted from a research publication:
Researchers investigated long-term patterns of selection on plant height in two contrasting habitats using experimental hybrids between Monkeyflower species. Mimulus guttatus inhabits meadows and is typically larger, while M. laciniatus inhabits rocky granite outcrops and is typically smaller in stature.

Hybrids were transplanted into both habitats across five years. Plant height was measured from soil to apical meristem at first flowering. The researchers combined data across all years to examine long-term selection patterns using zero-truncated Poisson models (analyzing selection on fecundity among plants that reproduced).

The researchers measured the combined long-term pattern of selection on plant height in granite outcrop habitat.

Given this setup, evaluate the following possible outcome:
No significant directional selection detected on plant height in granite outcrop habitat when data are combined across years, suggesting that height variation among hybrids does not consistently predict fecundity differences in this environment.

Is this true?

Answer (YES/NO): NO